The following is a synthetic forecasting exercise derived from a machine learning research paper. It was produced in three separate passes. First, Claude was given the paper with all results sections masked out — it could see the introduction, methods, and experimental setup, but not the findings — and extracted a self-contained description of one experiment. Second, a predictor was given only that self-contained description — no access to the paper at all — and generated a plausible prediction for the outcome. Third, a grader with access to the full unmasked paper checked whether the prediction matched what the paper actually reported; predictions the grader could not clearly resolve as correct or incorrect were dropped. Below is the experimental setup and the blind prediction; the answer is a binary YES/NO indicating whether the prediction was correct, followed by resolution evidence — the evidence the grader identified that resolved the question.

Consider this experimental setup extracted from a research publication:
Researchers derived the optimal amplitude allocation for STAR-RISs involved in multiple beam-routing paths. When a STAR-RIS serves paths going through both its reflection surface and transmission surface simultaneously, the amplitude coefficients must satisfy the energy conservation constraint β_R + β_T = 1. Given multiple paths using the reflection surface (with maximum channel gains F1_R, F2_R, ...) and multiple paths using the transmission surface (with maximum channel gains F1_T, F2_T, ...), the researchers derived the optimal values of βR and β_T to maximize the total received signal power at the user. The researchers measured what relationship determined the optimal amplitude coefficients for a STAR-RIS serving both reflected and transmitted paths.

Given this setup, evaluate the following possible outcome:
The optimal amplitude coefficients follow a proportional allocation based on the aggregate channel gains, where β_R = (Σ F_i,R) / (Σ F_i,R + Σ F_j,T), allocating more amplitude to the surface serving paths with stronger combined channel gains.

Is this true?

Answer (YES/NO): YES